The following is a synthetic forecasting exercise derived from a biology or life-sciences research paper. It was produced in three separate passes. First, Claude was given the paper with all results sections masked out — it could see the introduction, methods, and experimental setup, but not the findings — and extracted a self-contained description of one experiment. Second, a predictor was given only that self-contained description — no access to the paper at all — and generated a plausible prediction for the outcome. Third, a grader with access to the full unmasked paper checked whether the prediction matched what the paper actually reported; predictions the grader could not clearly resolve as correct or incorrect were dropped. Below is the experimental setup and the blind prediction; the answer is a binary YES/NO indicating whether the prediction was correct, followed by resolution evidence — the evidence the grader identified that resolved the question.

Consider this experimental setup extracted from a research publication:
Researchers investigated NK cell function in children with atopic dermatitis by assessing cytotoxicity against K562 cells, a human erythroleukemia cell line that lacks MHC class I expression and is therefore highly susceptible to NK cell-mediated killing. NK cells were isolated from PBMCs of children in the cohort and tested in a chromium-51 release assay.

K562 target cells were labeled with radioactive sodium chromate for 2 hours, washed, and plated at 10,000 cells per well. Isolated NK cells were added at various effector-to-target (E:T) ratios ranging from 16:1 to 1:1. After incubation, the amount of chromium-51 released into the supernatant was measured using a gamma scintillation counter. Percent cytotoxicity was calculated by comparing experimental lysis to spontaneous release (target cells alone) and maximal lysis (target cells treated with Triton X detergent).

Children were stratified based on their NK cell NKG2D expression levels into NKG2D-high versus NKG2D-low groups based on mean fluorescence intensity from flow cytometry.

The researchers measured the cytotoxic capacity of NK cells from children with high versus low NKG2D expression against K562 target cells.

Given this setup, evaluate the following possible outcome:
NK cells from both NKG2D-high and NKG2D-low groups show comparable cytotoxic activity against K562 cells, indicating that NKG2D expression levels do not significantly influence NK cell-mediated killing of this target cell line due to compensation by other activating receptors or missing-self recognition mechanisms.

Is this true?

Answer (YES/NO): NO